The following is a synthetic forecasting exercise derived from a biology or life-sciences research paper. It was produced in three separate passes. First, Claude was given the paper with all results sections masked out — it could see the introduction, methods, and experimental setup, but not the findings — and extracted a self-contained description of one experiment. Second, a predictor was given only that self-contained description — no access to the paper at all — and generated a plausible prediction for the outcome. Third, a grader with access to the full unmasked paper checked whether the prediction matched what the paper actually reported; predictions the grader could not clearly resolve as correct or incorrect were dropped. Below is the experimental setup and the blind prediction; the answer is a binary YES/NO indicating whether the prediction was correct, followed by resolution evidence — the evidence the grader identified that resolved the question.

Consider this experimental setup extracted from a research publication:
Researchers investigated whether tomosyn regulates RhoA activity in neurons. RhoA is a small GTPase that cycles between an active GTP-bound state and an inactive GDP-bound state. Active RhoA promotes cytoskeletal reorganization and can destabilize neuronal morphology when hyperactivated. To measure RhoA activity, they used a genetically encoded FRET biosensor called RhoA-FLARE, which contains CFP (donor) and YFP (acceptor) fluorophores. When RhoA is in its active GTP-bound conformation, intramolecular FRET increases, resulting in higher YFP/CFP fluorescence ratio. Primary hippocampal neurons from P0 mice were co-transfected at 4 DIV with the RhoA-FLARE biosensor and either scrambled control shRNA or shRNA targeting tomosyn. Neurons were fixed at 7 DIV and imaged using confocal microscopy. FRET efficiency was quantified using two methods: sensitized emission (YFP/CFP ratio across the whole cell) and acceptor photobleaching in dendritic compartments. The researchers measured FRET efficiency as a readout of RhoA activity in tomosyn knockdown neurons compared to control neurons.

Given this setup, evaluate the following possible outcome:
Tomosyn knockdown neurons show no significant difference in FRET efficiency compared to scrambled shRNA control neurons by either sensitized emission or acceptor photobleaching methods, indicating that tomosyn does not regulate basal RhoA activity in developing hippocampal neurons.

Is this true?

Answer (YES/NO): NO